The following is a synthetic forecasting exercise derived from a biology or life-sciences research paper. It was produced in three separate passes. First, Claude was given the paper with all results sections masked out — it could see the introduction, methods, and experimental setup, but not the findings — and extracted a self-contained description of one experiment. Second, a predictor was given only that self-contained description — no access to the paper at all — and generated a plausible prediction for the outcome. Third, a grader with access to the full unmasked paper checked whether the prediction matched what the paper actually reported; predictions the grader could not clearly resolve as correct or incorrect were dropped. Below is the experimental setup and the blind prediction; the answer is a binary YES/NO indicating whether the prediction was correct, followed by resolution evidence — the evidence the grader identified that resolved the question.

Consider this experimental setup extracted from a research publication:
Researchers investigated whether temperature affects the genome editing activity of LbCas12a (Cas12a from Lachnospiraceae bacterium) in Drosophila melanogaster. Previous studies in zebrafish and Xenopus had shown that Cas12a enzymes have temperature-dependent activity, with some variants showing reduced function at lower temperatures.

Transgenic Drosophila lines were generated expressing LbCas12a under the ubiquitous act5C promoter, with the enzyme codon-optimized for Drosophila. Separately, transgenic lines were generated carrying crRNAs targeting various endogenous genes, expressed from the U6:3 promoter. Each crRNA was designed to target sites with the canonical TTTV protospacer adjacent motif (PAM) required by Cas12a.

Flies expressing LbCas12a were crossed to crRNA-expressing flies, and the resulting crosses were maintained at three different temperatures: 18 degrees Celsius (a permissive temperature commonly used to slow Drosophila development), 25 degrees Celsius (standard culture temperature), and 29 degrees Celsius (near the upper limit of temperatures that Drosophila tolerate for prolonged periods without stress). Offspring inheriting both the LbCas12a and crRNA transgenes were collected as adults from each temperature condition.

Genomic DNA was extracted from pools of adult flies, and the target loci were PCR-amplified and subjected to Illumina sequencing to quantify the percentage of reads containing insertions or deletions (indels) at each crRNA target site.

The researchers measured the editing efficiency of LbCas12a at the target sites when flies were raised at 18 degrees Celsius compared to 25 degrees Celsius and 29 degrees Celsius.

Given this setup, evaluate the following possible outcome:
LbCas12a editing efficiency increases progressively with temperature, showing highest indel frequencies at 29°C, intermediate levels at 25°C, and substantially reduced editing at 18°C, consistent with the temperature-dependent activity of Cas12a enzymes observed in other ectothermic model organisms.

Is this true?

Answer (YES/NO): YES